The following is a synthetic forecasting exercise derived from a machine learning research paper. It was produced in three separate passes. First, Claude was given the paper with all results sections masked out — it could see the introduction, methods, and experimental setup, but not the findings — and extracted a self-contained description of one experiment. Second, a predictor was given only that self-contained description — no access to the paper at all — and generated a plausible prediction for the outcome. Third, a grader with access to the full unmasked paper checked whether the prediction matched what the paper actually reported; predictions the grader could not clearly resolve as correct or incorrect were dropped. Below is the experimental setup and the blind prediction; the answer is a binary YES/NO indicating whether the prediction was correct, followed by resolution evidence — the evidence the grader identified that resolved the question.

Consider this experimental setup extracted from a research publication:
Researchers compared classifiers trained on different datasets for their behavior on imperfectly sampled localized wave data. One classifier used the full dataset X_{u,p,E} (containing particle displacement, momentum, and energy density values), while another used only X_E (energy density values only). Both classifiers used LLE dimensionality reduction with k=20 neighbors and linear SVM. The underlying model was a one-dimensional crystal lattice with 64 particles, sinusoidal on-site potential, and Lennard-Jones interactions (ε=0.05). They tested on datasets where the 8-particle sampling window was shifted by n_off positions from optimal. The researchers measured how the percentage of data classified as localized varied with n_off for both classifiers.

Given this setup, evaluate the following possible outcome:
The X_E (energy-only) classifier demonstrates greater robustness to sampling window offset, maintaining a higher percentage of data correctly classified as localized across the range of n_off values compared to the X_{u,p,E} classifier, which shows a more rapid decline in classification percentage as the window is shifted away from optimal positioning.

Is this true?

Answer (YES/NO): NO